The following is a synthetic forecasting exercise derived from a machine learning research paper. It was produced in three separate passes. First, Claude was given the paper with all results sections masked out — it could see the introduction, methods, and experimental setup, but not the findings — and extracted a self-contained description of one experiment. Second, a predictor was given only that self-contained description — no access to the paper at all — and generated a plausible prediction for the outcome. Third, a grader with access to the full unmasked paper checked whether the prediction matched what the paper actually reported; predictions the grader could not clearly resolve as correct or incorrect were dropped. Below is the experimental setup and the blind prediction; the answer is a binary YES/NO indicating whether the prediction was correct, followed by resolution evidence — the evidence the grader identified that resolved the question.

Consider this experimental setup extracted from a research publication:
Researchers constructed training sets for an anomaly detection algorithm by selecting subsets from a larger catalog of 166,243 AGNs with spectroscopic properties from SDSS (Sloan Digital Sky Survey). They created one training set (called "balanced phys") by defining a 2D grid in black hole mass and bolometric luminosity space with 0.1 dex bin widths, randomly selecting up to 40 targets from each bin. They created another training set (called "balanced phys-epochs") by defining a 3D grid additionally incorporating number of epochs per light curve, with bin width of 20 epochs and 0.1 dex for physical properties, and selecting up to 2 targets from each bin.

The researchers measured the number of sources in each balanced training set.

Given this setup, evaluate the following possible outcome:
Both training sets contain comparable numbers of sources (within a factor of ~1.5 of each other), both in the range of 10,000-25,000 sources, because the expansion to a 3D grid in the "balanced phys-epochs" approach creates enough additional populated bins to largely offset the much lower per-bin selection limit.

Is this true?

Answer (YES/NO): NO